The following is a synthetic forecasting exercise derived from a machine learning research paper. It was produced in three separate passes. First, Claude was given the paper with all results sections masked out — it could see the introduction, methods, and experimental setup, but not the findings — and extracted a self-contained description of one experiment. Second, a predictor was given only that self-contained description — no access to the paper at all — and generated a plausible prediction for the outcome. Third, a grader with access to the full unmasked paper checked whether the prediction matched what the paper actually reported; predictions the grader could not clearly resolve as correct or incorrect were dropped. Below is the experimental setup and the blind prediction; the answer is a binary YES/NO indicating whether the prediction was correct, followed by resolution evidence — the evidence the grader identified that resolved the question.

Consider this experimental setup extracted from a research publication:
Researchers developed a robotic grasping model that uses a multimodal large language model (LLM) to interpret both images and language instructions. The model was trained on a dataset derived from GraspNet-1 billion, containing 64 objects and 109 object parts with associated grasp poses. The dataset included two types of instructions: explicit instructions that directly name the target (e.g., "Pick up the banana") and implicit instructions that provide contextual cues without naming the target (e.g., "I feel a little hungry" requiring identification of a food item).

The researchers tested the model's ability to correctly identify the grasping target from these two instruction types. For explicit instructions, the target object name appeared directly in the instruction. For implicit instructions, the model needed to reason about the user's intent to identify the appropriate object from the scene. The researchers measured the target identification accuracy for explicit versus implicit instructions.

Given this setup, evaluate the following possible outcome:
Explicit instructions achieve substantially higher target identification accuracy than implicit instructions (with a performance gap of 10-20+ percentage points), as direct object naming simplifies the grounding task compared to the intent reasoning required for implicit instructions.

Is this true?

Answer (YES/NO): NO